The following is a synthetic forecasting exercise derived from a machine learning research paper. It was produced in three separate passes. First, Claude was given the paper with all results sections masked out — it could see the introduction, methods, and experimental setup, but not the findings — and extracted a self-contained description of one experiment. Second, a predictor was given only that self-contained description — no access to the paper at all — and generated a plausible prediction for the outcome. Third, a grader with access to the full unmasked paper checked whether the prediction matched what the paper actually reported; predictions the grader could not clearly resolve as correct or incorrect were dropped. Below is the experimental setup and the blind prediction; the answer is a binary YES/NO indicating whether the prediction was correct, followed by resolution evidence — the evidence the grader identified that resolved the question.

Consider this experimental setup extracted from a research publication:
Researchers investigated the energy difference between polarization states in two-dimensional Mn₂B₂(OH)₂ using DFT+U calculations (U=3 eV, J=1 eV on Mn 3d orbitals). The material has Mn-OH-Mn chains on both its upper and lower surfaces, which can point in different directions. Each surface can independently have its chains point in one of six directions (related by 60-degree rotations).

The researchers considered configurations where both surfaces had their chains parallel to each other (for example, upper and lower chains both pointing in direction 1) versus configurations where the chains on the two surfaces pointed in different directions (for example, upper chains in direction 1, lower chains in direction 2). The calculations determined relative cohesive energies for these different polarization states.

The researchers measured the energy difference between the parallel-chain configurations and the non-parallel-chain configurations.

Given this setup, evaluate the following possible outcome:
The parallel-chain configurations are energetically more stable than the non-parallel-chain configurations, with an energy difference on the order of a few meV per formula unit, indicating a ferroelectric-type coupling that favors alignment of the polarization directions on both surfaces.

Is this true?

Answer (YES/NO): NO